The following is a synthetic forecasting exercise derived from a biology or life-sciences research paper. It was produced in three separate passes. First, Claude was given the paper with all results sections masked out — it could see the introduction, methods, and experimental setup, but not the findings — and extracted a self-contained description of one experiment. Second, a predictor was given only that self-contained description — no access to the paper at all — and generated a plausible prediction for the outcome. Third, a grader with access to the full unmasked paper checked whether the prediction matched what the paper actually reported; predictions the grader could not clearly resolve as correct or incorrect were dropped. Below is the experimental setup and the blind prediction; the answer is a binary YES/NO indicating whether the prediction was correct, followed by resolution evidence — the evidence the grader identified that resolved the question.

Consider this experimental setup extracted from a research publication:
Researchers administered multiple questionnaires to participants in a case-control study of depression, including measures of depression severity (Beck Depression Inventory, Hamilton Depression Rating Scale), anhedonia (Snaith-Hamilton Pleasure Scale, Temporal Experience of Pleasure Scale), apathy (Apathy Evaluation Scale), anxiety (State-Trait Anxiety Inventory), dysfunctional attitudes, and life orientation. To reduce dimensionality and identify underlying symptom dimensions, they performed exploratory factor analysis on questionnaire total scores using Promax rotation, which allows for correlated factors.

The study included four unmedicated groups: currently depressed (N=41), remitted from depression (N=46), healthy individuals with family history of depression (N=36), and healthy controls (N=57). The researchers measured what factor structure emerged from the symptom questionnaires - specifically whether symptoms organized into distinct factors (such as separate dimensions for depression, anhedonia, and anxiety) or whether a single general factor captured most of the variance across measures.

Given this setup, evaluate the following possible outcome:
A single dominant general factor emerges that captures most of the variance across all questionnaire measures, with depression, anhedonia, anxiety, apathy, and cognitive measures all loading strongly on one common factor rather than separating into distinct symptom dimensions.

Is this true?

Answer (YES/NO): NO